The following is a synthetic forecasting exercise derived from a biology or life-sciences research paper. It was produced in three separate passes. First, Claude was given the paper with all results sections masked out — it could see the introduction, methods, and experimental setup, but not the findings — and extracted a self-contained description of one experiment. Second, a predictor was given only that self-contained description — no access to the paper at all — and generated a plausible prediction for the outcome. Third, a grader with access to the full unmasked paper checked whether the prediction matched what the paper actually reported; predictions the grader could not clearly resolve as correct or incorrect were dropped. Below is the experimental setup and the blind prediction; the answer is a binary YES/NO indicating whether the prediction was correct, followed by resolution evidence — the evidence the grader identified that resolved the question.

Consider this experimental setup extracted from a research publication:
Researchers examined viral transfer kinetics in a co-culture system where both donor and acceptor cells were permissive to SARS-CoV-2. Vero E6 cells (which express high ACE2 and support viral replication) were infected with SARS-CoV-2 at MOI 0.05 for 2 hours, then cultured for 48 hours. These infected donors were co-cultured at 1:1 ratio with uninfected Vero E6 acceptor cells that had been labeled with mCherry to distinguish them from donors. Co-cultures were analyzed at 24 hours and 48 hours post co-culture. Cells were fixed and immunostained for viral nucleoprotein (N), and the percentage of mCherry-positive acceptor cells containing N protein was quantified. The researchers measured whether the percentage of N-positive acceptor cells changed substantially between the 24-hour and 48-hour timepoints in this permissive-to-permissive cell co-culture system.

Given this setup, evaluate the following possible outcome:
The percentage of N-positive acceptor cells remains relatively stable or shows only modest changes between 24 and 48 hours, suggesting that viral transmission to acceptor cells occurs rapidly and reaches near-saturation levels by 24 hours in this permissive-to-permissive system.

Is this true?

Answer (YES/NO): YES